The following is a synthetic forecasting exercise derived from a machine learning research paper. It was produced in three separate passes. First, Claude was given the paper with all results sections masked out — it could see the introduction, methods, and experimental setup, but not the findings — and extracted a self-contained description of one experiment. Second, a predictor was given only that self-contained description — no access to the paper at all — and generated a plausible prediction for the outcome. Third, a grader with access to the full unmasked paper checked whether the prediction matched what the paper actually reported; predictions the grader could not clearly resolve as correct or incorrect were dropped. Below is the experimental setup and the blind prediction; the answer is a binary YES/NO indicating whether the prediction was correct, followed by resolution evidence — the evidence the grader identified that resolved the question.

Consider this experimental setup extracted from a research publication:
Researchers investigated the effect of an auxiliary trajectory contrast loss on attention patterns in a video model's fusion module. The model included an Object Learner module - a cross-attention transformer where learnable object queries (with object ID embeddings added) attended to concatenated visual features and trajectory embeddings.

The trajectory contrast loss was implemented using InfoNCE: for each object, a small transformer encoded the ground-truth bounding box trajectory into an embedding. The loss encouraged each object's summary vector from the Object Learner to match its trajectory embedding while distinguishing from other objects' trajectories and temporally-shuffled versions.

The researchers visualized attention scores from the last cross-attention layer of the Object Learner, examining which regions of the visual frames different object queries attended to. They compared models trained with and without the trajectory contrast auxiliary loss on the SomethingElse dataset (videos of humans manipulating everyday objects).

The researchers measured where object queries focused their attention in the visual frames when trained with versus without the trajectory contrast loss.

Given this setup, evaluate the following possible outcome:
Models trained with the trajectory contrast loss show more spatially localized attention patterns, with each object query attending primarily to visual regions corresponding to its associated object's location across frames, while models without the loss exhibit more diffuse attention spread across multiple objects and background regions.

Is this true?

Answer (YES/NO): NO